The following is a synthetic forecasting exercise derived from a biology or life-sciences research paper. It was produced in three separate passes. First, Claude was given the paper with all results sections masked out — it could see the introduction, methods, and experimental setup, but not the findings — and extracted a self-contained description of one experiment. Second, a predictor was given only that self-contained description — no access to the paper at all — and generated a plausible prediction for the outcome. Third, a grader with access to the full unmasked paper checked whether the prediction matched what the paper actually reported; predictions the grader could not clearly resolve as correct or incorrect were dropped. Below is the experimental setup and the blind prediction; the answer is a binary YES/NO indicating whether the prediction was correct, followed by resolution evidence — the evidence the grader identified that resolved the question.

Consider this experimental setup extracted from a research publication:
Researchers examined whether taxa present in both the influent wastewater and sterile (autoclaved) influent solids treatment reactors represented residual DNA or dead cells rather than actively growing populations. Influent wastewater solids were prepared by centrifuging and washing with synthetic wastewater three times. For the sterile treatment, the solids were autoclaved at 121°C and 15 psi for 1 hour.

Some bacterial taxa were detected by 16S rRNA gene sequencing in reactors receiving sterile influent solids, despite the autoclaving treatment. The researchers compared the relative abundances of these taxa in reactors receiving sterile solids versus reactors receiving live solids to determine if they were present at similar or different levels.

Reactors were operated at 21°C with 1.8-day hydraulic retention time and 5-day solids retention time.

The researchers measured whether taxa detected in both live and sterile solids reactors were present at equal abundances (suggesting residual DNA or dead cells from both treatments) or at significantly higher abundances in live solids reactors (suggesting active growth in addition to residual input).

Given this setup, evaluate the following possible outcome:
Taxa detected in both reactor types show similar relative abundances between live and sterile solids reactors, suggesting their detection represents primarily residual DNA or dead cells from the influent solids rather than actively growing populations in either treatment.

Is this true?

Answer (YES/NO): NO